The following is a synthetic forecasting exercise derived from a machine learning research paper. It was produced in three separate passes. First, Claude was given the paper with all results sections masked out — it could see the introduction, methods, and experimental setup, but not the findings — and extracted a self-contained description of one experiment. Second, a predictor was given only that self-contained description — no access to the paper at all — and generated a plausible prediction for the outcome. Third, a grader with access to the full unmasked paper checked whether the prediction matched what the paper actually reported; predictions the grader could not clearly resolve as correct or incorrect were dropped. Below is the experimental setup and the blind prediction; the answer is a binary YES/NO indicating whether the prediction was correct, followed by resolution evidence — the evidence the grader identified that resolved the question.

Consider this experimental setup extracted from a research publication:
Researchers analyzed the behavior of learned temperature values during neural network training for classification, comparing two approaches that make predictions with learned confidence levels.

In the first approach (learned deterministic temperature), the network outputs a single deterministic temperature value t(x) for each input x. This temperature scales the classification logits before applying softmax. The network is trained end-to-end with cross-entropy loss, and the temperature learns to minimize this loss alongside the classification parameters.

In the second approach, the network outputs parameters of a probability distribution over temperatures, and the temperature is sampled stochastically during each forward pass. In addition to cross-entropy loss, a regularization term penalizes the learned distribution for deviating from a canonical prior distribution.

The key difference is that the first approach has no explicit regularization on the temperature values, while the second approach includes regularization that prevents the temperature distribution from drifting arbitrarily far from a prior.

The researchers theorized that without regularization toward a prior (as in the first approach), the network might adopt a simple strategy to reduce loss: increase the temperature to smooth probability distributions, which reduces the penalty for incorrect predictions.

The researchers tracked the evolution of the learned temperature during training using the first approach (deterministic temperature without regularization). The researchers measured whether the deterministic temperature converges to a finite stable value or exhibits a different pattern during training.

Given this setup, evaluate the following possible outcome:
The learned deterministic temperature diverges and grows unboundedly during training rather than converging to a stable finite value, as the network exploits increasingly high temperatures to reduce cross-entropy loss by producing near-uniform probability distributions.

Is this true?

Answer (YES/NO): YES